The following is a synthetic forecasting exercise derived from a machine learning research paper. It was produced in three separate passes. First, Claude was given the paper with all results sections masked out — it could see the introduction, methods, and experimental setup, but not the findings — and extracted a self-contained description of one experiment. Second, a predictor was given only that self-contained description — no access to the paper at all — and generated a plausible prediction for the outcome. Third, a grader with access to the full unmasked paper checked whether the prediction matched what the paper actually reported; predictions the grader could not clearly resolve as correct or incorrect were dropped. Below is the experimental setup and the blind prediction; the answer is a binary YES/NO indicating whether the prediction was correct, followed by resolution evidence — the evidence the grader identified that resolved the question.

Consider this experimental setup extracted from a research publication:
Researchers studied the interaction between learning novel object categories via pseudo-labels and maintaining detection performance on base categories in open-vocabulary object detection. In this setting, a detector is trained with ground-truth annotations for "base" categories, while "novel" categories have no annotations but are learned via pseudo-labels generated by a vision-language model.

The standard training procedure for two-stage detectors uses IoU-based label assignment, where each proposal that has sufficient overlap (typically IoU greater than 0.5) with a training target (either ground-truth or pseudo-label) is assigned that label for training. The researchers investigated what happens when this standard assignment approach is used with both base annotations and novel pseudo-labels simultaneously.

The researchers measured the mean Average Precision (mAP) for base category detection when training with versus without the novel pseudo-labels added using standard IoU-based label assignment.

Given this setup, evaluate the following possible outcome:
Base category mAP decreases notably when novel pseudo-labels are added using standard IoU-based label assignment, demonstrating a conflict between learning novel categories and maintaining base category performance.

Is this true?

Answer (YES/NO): YES